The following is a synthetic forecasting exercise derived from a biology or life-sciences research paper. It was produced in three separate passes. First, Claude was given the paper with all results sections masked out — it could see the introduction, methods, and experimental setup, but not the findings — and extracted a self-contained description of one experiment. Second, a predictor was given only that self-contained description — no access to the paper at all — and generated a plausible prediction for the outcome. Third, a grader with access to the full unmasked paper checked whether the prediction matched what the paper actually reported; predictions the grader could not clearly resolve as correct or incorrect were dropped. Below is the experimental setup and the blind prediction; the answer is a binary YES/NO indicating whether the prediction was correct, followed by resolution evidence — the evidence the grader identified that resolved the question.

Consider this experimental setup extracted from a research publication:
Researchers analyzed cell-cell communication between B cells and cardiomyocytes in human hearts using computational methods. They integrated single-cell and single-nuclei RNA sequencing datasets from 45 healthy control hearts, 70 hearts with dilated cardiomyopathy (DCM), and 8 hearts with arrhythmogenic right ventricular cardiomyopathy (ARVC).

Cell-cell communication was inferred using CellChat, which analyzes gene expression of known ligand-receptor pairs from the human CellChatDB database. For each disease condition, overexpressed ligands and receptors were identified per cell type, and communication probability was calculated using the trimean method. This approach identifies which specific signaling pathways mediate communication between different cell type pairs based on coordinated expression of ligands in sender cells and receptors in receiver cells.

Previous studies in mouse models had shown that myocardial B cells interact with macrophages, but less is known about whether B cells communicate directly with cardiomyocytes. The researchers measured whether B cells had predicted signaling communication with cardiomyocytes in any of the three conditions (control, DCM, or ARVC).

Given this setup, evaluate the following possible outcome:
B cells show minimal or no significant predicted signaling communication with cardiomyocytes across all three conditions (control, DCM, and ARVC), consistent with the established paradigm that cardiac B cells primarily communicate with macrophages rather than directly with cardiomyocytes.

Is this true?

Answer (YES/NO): NO